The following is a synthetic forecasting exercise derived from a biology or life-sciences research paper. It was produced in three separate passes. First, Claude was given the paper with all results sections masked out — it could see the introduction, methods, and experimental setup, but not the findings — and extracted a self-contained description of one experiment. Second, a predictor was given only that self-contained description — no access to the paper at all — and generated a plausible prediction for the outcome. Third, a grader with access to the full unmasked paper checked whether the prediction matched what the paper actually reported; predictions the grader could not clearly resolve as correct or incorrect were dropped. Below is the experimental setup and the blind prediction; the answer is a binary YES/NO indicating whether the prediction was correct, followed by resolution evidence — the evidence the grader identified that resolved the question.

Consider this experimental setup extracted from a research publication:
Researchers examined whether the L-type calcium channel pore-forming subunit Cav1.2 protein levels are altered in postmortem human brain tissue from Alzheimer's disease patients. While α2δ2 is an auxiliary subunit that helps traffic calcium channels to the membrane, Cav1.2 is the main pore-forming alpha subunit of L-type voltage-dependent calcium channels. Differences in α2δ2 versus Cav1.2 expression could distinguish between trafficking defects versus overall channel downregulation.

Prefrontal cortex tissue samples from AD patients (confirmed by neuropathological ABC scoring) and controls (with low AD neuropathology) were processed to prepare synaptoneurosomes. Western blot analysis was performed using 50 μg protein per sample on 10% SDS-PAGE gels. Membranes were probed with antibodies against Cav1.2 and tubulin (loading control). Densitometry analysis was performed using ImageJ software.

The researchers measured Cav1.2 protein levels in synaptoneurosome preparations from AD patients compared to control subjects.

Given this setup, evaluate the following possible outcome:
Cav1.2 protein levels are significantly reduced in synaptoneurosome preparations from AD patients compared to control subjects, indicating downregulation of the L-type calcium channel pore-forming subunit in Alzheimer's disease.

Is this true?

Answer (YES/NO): YES